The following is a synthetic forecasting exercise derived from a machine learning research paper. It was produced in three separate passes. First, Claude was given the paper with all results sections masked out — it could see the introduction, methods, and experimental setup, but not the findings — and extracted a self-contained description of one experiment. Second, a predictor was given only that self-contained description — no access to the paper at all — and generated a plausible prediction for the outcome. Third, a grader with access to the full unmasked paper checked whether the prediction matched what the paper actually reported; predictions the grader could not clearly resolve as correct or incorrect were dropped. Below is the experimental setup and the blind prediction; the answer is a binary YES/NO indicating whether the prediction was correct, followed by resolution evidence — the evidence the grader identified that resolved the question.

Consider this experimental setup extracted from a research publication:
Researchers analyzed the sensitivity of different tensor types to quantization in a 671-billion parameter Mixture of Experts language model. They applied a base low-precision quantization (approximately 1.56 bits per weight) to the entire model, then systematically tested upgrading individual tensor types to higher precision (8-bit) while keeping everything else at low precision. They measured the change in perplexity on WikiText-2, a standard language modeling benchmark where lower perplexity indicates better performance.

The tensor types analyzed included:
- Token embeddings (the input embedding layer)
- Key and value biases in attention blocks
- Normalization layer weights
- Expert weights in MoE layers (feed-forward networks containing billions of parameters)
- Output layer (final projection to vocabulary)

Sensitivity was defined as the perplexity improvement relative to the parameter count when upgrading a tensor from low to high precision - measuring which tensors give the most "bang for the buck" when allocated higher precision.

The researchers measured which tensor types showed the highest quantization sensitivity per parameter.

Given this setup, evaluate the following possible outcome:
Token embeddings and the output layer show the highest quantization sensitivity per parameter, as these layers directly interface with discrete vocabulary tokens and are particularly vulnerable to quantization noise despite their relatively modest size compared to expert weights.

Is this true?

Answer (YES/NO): NO